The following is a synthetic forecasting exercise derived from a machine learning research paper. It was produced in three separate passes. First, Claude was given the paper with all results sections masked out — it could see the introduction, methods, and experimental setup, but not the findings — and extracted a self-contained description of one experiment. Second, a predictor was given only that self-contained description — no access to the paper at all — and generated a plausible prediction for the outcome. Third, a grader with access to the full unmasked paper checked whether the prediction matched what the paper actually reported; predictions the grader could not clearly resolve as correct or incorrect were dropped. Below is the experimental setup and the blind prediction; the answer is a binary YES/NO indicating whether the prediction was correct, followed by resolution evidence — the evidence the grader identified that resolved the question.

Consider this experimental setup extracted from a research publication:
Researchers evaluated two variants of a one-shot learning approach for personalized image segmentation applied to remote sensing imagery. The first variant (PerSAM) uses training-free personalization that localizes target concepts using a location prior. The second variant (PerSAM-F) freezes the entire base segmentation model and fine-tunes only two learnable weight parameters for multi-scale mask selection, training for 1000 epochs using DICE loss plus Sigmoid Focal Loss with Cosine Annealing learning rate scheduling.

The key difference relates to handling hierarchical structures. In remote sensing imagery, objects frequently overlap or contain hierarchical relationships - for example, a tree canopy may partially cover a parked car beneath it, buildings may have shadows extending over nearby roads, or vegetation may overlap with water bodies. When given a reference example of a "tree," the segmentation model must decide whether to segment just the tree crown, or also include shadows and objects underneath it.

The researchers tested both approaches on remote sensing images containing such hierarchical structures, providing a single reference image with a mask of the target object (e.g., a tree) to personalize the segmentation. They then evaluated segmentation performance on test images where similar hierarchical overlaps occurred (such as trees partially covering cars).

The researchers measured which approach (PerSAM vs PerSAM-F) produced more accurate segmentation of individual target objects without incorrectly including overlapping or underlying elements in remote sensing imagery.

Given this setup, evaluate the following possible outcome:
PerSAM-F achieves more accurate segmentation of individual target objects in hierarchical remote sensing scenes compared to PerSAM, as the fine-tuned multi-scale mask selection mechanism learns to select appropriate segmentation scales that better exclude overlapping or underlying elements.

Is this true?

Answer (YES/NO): YES